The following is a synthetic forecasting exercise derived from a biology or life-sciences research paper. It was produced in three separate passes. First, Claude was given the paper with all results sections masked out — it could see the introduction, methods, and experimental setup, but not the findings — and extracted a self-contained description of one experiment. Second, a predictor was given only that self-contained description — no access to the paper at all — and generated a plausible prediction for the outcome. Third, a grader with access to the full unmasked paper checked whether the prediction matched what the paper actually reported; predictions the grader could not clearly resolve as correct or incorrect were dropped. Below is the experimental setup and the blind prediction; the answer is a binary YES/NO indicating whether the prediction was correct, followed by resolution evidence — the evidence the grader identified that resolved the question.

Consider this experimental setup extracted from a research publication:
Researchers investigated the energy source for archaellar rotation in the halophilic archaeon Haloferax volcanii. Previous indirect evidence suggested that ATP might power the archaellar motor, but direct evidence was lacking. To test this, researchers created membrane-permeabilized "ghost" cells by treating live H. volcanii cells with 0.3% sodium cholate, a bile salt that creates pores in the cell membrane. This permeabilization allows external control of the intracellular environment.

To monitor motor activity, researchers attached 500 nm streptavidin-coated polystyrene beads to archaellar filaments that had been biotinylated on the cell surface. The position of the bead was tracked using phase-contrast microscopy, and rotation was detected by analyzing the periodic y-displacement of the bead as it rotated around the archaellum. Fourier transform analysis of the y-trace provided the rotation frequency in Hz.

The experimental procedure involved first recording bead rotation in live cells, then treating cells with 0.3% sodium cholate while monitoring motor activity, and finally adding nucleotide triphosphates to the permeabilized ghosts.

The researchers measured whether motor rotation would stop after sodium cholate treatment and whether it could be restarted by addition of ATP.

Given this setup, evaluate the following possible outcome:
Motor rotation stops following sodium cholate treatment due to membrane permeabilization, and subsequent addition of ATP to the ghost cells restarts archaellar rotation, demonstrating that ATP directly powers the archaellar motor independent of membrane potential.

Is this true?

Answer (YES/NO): YES